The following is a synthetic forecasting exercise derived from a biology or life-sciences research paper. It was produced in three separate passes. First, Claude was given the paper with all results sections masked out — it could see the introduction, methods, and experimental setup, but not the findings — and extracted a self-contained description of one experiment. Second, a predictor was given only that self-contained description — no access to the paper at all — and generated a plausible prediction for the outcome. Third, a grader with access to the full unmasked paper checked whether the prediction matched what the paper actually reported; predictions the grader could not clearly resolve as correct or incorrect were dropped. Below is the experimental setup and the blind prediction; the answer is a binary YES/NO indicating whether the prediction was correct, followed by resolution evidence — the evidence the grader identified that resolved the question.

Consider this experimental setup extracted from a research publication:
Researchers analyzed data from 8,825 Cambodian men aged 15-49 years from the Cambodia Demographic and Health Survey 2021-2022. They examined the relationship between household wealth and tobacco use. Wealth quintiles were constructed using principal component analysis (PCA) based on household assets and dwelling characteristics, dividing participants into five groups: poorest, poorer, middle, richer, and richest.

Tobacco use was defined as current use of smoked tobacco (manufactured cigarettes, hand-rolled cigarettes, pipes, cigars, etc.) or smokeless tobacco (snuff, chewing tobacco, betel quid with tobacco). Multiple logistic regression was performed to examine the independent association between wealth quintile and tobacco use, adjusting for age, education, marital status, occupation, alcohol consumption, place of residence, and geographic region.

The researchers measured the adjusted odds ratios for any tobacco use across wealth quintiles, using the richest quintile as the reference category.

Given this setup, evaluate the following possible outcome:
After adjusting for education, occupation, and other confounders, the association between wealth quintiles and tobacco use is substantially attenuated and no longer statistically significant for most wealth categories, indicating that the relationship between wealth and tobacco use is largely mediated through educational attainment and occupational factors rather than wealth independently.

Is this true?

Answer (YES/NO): NO